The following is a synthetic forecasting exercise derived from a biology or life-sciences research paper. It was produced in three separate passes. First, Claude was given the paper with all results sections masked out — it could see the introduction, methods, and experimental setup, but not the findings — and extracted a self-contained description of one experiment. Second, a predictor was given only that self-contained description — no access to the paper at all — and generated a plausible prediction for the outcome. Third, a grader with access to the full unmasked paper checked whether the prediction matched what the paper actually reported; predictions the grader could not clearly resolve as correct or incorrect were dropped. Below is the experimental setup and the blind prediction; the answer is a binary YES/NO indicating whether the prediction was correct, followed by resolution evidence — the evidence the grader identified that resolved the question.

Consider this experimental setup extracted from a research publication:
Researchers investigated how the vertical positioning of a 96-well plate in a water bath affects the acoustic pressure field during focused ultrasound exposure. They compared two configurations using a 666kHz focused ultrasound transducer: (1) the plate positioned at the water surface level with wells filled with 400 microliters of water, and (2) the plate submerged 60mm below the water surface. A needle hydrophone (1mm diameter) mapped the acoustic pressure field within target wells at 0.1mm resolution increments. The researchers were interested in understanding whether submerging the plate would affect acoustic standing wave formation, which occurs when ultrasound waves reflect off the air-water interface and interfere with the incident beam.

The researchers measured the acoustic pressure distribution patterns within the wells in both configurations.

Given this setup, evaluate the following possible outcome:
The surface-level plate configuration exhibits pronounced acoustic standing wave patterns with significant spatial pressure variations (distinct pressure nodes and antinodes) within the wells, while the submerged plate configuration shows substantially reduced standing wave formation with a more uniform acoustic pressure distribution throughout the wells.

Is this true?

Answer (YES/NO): NO